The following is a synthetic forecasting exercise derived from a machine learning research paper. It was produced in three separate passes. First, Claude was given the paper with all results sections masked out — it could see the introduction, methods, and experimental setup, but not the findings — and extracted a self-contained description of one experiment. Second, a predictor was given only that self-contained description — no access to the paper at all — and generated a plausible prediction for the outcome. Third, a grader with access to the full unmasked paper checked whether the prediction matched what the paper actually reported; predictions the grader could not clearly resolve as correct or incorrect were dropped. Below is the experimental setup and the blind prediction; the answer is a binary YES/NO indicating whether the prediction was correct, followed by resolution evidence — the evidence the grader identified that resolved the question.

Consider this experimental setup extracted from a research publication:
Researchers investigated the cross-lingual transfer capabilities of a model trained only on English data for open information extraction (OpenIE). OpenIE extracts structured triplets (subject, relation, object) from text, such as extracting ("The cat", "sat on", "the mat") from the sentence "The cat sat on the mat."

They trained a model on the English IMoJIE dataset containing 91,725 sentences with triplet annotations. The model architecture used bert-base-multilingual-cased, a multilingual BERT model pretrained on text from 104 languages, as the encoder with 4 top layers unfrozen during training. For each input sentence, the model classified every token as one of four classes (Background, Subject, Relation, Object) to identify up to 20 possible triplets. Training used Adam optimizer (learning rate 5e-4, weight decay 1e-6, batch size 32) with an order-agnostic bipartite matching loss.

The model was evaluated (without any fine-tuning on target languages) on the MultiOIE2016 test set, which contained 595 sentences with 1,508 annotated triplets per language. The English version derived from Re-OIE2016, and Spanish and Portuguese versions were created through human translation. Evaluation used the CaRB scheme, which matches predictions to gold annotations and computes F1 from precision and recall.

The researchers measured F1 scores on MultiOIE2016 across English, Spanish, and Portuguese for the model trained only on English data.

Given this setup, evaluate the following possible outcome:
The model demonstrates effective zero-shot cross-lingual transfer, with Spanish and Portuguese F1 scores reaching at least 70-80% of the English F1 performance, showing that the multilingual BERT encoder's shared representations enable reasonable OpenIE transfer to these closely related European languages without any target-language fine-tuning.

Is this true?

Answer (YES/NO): YES